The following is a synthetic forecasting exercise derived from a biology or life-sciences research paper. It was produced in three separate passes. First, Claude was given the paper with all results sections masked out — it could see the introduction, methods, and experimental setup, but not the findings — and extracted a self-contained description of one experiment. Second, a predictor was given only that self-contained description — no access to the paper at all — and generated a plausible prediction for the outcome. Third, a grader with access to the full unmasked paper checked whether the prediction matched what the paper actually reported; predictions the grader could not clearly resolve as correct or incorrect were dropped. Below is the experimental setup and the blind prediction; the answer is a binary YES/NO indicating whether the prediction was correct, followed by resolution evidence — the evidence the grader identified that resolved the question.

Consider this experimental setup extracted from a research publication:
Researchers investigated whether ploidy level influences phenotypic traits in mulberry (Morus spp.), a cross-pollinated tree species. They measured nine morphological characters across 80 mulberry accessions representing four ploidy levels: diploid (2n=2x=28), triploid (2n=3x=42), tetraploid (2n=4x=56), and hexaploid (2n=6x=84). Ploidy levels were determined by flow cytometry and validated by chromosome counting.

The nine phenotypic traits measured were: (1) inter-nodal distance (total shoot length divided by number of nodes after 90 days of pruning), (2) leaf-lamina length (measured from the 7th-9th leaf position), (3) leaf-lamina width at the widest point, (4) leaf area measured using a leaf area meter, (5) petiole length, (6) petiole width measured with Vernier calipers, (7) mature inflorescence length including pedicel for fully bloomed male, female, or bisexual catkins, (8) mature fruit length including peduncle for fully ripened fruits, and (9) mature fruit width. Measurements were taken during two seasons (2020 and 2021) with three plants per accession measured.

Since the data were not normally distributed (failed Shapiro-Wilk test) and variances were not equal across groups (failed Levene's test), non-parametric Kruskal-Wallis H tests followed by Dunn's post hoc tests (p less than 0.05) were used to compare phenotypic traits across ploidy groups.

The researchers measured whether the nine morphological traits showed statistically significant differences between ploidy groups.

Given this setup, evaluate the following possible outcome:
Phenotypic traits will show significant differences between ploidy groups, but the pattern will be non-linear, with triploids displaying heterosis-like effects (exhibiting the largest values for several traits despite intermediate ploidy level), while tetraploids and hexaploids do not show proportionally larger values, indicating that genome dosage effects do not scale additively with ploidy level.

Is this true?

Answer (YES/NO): YES